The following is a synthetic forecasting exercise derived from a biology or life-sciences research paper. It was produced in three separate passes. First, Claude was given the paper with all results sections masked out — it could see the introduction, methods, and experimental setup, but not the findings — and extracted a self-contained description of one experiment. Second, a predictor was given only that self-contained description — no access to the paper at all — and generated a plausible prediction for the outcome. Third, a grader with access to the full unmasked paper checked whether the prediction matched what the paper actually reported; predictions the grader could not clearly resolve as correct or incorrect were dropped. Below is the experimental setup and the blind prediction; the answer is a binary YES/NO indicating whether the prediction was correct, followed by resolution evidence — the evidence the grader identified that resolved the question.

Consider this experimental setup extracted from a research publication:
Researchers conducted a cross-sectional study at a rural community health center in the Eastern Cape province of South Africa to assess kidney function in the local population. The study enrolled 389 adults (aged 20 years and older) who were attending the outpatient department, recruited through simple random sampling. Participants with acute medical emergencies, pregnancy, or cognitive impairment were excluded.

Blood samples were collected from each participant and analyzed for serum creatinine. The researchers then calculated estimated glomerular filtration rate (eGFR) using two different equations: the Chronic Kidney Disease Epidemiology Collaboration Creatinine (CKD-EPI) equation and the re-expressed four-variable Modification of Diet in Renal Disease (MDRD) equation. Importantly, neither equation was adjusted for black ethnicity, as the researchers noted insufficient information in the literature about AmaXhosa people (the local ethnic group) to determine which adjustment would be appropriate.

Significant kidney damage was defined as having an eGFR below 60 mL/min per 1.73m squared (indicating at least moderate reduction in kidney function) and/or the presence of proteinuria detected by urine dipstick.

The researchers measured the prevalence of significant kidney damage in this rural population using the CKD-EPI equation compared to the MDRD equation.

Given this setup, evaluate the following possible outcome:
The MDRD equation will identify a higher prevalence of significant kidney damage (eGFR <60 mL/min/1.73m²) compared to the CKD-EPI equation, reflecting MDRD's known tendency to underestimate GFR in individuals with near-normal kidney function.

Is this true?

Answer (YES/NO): YES